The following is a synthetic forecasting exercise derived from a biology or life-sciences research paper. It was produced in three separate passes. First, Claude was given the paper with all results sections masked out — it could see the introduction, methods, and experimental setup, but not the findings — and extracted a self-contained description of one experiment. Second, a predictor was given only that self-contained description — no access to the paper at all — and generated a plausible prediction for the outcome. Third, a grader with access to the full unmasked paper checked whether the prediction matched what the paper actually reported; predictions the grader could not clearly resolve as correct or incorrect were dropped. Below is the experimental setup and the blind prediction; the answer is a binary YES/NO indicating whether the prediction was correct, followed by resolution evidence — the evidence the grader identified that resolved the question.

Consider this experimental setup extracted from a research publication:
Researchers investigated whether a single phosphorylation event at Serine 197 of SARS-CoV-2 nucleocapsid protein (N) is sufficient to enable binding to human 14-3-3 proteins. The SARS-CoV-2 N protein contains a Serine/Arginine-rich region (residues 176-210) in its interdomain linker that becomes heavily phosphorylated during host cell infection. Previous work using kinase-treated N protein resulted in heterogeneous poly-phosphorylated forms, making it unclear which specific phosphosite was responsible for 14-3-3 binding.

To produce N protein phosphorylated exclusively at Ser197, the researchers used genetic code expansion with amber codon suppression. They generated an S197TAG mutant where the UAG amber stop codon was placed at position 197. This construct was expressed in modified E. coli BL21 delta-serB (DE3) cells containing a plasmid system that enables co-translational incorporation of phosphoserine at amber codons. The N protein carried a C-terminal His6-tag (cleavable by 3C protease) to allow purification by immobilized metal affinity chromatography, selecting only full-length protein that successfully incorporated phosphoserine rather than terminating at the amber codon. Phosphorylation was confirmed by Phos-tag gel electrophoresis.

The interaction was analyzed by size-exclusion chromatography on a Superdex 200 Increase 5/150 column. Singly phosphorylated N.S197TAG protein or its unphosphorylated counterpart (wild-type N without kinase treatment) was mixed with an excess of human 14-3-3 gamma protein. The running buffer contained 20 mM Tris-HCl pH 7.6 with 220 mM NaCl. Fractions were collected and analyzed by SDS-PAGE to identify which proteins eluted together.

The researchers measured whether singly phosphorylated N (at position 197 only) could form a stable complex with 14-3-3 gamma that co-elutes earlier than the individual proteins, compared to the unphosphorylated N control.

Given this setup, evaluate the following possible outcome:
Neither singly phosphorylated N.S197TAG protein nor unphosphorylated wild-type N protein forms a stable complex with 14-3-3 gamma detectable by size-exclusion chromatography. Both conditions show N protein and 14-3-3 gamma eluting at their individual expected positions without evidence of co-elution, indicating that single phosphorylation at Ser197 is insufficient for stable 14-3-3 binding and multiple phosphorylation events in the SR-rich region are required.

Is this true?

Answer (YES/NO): NO